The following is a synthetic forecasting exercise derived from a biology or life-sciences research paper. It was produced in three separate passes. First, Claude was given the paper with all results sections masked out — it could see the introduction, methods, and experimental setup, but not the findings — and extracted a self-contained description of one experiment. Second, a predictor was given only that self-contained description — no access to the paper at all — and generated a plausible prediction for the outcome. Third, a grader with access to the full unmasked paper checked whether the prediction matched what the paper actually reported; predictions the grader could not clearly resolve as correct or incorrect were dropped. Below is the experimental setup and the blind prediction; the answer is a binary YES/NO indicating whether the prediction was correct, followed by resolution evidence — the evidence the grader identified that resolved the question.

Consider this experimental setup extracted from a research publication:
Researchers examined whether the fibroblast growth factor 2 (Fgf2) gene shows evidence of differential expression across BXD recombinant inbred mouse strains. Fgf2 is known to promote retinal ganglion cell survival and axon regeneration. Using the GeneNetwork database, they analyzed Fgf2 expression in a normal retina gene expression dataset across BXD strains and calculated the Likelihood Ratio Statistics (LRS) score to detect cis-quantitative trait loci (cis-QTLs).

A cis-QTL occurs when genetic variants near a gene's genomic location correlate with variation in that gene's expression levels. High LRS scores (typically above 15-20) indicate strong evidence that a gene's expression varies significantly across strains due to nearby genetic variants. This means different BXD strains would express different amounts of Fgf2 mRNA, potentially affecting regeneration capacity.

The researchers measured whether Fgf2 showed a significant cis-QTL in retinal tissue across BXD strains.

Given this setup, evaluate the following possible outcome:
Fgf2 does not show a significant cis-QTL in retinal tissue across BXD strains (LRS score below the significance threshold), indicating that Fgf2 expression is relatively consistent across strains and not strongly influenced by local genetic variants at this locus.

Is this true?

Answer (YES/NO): NO